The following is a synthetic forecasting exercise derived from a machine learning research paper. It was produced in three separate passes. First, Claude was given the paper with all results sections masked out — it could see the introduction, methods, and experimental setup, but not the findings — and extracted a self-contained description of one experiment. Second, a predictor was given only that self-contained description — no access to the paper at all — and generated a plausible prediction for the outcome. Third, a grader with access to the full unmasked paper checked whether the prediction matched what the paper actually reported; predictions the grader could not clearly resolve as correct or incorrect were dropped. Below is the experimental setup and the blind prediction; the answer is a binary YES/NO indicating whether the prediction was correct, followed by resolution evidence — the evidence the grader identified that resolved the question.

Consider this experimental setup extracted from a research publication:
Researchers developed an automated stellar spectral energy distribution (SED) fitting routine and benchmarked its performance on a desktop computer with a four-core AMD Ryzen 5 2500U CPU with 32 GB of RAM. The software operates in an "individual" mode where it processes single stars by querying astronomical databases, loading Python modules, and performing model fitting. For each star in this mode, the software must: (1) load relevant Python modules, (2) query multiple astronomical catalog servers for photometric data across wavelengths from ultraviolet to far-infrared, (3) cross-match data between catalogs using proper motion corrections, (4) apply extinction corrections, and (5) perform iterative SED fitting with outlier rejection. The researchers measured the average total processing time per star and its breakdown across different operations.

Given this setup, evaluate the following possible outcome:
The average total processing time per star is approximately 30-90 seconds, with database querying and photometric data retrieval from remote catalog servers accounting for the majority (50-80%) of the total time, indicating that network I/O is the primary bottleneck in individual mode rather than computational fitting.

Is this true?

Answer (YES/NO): NO